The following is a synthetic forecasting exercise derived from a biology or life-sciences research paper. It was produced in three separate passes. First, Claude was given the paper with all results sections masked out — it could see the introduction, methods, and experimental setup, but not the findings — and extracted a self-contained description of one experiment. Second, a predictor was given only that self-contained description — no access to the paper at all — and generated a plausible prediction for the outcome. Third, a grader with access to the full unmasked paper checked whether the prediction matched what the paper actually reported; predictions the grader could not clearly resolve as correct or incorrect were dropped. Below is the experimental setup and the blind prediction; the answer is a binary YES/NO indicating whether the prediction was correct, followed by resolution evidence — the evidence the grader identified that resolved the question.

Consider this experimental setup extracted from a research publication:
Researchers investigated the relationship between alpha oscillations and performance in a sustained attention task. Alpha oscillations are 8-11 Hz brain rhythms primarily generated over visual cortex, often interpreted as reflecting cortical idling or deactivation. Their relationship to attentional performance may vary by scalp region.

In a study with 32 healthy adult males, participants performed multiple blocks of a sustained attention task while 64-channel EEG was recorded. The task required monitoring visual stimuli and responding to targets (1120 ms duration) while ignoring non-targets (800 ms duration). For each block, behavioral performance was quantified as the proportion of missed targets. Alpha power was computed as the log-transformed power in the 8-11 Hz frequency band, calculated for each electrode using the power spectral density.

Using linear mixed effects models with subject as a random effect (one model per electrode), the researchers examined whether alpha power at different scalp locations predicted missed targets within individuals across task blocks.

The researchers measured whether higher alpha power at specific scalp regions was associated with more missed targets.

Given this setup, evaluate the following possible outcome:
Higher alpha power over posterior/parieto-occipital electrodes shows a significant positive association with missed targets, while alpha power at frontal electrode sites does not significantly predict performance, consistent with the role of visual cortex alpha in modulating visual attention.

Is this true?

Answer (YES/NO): NO